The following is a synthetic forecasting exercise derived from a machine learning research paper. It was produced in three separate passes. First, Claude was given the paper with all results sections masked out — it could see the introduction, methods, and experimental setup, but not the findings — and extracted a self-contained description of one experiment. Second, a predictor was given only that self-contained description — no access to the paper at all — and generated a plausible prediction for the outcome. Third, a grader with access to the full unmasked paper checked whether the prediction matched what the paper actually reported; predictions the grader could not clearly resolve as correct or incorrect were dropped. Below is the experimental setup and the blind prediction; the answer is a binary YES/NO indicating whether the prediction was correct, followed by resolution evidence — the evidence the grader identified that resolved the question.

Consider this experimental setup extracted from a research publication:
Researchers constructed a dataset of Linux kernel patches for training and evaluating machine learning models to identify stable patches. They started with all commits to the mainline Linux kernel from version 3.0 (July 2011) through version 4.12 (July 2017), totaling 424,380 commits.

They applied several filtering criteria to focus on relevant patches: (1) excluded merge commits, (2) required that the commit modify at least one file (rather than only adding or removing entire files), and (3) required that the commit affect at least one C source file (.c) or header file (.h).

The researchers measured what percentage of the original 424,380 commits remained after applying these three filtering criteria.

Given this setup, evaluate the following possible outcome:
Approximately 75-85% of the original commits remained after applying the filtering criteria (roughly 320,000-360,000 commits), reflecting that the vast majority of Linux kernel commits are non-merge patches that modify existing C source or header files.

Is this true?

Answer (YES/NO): YES